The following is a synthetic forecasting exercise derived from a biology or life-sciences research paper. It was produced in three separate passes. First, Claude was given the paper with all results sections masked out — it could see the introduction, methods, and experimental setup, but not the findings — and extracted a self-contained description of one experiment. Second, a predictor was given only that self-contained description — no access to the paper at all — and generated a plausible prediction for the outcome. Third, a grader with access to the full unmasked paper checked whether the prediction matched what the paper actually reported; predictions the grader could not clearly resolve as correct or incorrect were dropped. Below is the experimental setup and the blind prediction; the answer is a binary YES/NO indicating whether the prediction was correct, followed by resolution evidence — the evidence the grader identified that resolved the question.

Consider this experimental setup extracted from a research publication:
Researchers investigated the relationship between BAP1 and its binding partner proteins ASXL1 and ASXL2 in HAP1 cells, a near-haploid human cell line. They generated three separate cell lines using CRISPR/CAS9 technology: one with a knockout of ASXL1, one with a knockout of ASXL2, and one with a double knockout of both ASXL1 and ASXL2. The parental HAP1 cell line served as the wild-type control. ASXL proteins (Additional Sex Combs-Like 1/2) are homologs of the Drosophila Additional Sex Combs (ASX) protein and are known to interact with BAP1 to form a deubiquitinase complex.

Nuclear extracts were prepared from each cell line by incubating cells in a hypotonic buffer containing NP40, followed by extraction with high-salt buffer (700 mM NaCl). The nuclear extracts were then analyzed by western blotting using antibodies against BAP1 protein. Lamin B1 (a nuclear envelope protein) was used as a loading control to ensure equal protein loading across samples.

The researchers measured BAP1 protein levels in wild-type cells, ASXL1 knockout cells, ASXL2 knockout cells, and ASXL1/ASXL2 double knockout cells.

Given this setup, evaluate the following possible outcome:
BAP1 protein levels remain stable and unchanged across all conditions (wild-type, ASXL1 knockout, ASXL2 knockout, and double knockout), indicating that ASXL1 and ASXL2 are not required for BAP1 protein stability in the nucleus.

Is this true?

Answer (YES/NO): NO